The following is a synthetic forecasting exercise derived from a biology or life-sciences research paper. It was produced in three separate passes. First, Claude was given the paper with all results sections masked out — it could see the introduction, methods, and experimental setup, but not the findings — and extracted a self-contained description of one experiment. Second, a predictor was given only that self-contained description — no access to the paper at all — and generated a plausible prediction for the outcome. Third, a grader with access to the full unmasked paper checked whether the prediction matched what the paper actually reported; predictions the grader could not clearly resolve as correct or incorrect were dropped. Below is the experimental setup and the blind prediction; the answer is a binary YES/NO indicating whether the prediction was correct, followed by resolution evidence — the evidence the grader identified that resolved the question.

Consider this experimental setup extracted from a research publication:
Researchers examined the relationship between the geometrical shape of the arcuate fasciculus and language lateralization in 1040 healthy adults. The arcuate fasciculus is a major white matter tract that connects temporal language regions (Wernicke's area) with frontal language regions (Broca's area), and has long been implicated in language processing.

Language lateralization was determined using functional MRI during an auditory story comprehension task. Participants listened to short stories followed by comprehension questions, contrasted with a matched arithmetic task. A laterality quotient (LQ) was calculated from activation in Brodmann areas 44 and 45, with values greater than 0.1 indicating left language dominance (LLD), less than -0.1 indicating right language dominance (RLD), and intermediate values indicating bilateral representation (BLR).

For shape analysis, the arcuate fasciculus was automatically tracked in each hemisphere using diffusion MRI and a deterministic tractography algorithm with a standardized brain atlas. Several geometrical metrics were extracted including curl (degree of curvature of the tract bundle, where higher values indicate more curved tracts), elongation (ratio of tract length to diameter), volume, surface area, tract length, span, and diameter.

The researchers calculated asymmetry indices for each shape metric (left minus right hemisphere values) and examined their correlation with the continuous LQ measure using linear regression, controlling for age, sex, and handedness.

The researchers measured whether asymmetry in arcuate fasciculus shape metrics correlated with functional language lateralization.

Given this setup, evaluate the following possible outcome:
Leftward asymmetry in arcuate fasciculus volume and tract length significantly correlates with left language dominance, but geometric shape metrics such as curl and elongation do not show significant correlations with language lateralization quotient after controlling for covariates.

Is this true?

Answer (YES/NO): NO